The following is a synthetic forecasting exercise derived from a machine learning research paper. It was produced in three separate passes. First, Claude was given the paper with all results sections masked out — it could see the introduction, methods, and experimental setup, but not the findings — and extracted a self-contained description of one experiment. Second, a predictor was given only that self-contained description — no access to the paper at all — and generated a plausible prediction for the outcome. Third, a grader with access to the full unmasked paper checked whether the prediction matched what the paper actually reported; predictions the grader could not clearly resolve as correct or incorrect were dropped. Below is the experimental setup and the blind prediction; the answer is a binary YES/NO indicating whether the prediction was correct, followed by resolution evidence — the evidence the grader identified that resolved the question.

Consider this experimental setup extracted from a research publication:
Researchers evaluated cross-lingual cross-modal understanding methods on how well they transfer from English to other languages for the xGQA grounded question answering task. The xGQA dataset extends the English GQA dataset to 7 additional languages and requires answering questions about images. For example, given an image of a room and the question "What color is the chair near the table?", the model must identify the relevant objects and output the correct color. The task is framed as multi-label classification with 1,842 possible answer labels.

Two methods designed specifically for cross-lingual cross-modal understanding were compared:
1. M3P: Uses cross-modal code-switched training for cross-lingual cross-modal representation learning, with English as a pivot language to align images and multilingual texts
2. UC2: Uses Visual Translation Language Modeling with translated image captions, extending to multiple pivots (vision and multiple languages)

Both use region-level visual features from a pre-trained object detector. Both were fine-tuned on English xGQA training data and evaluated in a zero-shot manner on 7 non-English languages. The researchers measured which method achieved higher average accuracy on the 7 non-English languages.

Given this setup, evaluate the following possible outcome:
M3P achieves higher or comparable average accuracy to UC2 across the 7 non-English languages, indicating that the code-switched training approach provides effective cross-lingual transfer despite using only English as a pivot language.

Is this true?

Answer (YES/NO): NO